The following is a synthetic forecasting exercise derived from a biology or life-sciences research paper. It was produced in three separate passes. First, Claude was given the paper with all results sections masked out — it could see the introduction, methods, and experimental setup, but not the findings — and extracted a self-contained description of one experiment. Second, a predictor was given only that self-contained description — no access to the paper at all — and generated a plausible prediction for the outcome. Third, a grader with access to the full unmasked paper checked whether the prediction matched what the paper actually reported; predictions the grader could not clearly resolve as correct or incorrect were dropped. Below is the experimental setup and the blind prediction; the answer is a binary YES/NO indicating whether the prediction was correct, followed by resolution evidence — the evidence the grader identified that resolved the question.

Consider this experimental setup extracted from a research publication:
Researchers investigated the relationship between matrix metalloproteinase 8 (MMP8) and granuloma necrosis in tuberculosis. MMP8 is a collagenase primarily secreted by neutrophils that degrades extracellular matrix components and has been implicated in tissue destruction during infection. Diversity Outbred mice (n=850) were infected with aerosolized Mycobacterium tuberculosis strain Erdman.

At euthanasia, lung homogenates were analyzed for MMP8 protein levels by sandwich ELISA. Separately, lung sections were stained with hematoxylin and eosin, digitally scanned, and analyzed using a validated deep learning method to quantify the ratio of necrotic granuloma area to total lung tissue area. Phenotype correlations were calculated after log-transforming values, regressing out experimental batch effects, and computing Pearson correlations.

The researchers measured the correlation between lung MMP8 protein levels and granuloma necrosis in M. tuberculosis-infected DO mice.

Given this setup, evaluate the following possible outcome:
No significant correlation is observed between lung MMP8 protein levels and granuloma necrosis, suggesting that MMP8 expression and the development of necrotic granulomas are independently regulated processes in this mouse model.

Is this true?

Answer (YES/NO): NO